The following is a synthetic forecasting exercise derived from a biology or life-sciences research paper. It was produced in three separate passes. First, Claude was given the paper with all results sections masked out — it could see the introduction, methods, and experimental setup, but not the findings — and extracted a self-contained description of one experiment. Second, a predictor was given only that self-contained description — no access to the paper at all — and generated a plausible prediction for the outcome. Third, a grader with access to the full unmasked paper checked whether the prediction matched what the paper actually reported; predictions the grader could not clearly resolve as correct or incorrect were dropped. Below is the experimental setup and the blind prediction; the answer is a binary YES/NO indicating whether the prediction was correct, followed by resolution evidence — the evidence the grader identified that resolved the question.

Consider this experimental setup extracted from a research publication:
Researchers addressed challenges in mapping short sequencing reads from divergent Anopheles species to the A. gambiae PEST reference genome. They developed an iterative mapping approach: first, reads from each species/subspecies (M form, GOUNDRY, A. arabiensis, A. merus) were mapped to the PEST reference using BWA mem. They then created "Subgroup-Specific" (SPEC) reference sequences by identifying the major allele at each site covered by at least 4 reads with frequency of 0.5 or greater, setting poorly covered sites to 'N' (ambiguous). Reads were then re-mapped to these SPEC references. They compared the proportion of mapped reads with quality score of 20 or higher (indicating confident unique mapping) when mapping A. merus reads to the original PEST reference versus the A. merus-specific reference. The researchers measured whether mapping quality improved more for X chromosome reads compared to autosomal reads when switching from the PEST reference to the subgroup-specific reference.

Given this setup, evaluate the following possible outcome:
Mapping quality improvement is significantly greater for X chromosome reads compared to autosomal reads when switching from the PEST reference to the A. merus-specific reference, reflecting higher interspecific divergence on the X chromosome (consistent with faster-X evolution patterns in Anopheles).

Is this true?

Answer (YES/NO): YES